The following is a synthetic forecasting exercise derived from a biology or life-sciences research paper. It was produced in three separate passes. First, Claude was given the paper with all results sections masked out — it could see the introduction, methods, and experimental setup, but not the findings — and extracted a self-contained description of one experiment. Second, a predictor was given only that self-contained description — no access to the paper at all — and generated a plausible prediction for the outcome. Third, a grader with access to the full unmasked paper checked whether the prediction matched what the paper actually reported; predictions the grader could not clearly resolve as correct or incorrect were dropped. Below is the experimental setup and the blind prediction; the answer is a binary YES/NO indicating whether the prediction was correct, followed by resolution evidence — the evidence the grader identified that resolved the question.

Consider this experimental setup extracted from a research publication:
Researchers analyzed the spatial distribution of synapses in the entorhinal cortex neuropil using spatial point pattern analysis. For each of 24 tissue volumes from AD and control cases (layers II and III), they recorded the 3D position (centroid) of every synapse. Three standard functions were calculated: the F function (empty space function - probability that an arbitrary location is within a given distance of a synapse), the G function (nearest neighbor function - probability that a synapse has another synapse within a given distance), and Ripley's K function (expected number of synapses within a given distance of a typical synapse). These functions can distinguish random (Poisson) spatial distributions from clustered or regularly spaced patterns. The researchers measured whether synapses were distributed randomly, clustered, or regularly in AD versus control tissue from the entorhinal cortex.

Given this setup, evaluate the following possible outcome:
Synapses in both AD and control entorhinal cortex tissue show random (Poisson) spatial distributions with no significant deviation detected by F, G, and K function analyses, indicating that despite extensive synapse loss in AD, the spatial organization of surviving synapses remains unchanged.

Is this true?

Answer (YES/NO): YES